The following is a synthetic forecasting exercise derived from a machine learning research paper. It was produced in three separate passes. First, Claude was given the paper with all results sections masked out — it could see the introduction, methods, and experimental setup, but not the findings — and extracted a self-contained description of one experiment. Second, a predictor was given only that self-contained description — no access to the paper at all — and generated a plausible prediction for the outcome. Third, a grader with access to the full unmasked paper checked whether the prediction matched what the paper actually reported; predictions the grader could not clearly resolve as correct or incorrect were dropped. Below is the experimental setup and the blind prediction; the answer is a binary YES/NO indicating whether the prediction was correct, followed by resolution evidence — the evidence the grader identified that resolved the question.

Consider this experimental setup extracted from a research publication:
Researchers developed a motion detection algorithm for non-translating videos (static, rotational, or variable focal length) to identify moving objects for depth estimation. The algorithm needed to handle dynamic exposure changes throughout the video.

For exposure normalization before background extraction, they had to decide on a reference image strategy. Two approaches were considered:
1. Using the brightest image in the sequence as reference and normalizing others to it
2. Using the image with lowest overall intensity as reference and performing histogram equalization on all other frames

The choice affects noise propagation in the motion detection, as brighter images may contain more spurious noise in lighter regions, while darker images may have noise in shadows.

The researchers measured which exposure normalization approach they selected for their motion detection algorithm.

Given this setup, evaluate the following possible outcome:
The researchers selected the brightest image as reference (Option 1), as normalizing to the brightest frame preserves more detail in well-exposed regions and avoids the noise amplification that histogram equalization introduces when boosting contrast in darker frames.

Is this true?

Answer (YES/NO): NO